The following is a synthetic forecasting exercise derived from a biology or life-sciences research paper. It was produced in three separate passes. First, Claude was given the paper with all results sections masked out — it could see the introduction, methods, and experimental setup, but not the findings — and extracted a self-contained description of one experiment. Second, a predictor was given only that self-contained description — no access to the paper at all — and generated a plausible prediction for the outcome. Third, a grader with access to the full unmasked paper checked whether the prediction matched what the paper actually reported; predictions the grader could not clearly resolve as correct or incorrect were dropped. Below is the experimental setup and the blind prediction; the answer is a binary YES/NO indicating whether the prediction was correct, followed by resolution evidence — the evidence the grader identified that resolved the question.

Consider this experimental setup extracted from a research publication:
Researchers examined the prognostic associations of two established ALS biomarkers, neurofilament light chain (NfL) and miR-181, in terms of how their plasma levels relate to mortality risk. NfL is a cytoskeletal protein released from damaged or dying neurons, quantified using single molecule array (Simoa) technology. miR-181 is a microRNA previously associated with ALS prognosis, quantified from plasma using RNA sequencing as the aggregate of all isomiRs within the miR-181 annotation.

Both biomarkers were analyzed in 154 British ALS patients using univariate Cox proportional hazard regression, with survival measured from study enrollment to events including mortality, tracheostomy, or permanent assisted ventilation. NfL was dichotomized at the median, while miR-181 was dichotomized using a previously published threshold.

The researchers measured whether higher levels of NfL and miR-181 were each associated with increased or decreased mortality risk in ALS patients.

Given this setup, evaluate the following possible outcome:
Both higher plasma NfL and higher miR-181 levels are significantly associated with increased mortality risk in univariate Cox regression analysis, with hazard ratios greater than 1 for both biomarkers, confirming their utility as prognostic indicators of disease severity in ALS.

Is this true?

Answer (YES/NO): YES